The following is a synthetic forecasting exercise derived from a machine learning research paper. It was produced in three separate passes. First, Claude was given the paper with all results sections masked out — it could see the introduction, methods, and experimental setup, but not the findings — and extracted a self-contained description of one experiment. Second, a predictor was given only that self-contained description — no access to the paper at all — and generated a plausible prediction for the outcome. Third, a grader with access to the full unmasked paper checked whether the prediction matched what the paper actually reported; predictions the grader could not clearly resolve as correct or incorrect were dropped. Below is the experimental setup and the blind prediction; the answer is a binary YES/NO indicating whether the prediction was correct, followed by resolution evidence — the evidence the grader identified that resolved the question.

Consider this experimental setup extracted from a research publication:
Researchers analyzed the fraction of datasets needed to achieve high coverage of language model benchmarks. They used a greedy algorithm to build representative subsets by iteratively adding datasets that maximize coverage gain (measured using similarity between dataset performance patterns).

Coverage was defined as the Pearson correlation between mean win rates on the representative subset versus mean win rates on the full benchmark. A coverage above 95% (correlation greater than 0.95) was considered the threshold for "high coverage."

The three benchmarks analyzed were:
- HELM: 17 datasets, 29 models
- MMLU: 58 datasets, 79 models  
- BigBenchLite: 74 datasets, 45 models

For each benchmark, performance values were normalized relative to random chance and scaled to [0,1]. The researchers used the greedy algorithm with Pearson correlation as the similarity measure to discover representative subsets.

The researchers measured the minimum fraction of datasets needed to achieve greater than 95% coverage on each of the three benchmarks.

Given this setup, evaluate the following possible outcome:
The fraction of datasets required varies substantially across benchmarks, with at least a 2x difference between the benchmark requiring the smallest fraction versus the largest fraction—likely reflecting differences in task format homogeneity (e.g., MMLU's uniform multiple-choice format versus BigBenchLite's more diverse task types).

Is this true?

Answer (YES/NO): YES